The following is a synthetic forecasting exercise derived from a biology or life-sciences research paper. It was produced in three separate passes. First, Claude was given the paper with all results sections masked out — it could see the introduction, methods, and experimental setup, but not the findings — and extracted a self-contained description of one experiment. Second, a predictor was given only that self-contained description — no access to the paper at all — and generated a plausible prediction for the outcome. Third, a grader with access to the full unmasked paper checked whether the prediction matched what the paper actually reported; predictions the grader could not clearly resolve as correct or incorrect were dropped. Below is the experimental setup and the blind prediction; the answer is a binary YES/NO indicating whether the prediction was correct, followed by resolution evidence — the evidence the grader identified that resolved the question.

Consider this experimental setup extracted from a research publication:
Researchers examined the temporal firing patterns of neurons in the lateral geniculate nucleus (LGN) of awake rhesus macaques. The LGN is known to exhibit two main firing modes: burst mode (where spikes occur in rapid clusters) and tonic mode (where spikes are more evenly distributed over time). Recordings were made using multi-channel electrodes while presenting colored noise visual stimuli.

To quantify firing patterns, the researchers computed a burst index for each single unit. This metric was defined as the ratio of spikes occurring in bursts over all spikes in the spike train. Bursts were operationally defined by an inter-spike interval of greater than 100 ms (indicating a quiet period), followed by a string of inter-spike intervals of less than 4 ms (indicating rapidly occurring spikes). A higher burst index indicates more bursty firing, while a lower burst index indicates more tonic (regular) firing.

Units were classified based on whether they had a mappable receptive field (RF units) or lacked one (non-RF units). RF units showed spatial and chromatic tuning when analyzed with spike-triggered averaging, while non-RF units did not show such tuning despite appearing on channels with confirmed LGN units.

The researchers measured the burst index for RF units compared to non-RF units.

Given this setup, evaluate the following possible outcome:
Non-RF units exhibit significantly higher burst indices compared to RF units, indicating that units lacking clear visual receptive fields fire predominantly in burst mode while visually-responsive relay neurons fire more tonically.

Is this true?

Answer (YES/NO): NO